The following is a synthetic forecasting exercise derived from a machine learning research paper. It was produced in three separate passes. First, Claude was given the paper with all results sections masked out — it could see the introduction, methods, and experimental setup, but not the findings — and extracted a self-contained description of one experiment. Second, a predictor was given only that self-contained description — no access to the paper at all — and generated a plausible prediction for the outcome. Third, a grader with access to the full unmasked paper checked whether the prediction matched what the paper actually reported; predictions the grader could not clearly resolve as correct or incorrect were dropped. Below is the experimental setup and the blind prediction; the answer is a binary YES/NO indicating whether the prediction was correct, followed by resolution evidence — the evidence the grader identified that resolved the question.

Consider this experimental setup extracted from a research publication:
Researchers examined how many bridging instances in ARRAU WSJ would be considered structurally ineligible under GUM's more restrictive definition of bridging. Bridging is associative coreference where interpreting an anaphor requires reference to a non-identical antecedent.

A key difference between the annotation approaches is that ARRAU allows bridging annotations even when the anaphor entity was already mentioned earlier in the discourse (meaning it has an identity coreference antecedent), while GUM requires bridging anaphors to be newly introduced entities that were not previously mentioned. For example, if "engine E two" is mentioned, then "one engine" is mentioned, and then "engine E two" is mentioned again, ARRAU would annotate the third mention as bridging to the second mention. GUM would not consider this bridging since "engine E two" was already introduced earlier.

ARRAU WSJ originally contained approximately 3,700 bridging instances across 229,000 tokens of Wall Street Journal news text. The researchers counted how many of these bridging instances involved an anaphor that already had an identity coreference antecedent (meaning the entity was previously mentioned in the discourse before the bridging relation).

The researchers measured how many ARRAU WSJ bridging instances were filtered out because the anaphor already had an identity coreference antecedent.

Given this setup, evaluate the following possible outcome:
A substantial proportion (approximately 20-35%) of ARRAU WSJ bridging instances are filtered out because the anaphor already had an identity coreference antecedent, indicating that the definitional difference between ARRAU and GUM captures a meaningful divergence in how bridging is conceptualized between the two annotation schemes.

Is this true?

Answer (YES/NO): YES